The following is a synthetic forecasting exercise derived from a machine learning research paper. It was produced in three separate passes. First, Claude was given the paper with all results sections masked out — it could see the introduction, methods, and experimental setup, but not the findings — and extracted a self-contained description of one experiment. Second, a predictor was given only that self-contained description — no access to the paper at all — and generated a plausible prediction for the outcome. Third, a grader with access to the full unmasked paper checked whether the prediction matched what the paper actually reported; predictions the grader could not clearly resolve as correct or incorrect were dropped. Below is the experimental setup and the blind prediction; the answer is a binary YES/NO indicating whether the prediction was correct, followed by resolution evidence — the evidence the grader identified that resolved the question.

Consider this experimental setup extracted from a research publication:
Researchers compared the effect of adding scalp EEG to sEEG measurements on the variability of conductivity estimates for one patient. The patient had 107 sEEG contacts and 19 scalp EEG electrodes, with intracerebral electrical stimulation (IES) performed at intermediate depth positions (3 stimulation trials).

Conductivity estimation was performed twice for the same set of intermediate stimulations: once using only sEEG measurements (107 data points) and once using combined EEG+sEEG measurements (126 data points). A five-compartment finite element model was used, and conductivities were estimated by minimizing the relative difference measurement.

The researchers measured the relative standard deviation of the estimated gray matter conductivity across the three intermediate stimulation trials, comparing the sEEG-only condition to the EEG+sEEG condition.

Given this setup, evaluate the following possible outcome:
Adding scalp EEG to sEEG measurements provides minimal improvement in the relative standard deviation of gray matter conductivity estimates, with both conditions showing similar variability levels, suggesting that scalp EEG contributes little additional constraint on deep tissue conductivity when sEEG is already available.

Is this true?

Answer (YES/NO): NO